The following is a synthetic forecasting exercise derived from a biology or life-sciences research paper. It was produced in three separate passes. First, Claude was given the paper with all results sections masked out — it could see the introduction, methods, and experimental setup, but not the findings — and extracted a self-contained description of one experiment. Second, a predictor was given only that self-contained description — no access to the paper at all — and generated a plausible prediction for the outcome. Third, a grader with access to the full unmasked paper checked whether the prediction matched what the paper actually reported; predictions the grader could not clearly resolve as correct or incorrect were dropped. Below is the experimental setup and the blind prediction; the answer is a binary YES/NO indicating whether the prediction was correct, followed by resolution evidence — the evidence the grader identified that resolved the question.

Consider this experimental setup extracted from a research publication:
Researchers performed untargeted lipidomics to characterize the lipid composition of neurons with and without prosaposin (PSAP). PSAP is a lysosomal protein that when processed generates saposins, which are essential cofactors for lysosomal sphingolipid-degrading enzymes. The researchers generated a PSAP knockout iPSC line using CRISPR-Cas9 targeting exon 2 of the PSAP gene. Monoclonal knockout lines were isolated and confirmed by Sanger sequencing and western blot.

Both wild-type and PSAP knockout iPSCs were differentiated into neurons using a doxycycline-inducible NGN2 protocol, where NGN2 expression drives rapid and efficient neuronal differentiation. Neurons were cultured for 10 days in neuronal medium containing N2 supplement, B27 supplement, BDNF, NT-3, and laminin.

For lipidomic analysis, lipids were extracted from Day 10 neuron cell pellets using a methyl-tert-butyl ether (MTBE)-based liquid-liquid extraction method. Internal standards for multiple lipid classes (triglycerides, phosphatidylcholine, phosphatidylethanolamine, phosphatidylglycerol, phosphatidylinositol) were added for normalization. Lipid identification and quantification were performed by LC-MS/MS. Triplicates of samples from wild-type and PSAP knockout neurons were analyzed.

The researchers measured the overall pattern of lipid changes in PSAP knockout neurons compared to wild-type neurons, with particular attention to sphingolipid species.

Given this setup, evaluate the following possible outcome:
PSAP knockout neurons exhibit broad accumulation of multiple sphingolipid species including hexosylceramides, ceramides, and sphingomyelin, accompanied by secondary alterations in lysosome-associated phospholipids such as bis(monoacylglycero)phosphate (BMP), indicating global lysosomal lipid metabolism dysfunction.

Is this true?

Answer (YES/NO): NO